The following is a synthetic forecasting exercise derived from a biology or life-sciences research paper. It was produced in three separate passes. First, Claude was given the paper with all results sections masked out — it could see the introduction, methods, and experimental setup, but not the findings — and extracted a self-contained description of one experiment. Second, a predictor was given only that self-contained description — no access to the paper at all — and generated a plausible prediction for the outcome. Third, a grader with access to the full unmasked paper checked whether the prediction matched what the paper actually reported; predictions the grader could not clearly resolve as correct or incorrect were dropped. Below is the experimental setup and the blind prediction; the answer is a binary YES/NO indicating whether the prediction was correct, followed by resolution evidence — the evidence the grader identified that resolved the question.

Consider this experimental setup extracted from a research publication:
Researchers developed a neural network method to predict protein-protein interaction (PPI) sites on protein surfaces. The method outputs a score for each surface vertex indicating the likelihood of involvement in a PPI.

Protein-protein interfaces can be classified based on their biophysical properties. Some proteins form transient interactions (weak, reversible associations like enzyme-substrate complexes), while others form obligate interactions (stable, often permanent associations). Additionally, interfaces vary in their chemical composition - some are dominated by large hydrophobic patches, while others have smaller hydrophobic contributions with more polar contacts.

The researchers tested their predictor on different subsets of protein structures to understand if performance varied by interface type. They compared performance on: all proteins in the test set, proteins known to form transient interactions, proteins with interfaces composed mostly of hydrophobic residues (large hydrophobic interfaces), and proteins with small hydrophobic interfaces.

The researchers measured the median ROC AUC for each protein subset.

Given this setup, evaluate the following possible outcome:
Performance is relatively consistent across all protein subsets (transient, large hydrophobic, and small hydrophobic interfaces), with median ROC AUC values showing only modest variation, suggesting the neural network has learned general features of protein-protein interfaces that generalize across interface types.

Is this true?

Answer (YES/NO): NO